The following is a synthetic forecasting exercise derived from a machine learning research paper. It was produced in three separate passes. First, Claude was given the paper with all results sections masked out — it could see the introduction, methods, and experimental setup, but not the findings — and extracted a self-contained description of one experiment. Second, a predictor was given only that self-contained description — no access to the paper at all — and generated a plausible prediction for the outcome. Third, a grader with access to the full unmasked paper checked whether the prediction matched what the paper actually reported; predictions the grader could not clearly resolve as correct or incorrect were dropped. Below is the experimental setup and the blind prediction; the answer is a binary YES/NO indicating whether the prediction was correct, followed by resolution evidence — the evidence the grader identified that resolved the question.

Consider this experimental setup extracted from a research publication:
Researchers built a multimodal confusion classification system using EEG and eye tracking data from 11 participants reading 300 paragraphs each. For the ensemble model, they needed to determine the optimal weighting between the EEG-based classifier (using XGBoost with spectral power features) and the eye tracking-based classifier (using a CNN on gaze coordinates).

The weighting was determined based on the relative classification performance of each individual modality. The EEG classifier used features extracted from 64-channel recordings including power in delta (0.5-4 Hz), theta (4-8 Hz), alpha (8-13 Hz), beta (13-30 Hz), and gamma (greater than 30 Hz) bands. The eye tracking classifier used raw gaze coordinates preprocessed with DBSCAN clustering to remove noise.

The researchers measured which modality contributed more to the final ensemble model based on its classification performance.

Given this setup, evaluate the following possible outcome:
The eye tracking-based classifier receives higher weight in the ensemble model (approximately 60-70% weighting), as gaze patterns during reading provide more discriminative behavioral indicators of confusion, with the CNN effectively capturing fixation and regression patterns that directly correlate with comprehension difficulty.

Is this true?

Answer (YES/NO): NO